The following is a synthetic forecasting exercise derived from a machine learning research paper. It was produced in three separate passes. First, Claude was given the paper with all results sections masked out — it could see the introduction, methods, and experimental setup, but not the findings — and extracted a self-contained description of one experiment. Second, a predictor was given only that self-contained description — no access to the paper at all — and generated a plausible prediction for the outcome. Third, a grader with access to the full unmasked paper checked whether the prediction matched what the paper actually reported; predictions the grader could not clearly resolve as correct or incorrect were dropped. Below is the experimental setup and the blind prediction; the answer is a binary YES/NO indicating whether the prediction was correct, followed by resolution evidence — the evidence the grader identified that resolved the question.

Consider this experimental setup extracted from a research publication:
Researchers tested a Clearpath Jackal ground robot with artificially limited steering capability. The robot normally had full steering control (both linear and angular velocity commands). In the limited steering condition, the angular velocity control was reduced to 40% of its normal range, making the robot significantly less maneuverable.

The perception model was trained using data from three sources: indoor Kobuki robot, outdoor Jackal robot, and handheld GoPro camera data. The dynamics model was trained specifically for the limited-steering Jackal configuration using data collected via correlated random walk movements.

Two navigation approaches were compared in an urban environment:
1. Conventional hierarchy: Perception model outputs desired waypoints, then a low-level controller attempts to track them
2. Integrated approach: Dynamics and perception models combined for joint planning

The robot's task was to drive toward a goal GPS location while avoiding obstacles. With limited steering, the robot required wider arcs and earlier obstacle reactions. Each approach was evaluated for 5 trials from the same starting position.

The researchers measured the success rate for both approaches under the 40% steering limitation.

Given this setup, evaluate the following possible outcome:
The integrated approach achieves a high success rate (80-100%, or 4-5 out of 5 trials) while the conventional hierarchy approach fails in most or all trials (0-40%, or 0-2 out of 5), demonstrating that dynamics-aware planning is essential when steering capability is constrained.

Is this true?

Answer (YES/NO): YES